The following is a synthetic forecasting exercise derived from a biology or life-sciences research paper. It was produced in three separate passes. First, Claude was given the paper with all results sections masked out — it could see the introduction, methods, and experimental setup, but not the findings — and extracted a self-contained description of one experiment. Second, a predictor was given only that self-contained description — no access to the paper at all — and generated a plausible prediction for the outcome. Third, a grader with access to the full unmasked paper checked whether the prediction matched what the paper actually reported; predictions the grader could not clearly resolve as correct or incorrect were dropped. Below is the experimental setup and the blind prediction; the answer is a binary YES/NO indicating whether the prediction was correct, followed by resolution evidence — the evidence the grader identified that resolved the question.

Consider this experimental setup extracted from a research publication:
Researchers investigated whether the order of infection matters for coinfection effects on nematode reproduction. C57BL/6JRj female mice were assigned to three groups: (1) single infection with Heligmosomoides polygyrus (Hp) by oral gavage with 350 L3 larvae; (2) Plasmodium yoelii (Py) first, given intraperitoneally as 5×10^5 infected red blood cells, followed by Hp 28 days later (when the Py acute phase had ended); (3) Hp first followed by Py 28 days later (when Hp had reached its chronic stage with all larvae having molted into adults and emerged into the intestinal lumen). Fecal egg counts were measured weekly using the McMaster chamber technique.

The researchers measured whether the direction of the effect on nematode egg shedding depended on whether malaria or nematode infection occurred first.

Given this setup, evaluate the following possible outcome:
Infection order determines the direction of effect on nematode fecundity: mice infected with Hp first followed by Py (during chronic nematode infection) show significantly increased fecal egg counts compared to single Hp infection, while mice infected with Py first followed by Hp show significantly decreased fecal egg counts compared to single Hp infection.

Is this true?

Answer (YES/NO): NO